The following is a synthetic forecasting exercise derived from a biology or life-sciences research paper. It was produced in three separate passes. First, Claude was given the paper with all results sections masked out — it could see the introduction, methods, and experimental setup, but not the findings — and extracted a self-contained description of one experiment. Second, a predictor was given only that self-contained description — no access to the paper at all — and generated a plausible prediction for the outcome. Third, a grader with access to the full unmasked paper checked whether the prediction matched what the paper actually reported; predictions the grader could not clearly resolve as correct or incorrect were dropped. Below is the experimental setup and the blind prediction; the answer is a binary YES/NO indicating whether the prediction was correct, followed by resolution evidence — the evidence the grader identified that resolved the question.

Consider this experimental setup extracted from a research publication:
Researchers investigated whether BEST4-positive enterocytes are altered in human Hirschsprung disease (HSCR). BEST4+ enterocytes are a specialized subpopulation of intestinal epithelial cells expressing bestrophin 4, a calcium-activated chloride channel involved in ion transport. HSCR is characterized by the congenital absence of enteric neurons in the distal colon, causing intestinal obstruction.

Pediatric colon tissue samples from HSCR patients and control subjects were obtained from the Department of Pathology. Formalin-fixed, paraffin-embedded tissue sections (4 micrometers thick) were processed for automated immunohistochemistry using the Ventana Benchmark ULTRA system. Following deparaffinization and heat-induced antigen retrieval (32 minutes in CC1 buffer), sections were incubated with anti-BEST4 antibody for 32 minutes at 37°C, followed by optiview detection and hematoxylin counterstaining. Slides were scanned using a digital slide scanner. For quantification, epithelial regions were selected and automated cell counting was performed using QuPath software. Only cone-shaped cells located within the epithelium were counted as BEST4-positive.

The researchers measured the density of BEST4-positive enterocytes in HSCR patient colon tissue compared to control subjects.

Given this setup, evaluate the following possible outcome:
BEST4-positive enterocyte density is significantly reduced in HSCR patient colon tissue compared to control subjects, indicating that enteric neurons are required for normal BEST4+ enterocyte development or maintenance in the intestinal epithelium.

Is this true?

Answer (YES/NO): YES